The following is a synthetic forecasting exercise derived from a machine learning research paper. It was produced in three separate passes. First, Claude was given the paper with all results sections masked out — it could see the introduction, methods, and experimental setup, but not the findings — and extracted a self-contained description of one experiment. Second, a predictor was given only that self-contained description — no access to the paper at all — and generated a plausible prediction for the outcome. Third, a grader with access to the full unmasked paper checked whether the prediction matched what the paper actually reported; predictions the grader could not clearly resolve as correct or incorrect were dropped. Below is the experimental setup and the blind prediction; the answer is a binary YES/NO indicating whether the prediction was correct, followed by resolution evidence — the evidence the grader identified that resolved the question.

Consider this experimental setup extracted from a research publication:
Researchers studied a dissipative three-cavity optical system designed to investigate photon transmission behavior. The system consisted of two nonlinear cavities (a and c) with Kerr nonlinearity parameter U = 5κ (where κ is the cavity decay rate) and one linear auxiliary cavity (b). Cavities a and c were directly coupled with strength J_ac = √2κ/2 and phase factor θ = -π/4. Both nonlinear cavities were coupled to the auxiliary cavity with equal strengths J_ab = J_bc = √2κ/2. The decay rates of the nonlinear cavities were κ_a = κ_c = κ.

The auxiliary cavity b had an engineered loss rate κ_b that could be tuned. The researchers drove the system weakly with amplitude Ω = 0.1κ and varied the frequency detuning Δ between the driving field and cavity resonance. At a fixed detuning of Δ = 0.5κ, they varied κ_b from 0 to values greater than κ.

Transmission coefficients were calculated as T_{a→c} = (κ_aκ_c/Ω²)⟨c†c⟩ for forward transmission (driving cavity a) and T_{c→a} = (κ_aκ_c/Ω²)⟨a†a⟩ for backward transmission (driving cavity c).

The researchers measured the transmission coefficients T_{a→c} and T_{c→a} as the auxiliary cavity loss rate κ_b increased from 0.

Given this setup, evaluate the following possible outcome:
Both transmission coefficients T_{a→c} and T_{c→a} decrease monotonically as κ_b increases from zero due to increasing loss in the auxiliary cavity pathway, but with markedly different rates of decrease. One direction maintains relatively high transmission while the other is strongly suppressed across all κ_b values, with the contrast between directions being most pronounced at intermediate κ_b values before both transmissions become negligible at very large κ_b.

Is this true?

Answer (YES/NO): NO